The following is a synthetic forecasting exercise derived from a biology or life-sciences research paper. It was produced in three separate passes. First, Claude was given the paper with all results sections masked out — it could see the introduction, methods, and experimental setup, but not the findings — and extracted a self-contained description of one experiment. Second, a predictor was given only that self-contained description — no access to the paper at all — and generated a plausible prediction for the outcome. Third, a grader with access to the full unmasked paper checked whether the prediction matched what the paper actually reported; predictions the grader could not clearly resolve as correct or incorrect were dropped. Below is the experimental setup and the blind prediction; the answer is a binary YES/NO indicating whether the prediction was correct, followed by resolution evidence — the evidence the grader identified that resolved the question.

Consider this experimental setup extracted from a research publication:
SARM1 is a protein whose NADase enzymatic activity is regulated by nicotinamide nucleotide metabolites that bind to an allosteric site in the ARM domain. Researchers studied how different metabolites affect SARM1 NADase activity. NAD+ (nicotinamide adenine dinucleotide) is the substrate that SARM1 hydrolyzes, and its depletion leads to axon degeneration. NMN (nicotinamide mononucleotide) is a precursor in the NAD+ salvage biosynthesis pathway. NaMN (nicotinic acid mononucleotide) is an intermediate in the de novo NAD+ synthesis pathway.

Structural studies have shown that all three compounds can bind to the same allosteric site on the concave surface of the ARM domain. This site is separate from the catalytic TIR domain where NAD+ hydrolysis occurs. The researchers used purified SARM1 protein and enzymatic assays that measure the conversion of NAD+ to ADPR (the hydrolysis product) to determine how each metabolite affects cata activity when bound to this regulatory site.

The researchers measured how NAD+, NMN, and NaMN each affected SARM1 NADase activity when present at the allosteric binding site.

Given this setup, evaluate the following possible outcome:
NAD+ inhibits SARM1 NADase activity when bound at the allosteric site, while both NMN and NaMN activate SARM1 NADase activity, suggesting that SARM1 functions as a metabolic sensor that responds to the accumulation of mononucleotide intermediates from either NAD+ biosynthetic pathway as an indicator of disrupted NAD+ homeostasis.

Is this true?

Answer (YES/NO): NO